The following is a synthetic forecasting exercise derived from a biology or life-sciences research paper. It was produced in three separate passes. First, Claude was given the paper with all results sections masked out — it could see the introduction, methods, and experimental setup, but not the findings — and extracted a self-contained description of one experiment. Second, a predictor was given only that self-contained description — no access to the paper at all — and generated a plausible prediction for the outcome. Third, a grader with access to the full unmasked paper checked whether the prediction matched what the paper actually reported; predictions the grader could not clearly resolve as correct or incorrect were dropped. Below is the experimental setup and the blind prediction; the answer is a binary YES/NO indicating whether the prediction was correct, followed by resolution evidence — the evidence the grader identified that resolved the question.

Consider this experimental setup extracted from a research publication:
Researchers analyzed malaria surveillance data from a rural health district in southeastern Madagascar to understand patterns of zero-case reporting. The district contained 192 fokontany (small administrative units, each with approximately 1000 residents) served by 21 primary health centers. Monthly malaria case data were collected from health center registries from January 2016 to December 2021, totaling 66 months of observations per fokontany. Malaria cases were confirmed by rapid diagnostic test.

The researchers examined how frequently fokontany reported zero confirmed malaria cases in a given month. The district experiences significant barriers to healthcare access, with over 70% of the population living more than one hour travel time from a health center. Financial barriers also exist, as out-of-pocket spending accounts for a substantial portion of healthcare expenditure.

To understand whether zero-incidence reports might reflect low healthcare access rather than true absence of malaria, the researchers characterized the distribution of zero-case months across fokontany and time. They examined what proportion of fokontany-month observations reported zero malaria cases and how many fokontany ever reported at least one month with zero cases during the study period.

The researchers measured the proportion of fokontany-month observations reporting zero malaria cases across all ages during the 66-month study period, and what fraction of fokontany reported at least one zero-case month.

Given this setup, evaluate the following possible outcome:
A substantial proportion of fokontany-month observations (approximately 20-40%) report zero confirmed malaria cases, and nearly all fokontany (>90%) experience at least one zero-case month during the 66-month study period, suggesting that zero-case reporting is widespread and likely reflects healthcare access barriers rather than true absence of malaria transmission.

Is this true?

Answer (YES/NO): YES